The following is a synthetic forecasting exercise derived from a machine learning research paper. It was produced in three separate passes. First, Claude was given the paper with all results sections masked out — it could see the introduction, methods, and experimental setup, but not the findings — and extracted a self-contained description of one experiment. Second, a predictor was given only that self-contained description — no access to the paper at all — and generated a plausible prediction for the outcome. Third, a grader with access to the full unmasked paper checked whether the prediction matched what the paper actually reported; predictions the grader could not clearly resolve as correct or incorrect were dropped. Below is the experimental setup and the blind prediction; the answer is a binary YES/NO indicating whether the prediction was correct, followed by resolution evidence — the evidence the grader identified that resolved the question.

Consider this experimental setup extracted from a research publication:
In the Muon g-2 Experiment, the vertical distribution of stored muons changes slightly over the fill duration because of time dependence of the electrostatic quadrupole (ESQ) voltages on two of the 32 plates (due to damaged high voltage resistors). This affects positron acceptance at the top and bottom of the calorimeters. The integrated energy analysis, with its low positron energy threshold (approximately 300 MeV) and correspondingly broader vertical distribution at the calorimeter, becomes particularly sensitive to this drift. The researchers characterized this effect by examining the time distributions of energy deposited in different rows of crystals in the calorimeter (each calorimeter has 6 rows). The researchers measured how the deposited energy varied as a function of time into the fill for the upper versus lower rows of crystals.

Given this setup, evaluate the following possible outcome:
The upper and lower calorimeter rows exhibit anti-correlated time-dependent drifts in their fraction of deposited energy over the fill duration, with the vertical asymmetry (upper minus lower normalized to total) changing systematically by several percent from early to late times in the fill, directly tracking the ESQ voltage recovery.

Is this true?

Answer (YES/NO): YES